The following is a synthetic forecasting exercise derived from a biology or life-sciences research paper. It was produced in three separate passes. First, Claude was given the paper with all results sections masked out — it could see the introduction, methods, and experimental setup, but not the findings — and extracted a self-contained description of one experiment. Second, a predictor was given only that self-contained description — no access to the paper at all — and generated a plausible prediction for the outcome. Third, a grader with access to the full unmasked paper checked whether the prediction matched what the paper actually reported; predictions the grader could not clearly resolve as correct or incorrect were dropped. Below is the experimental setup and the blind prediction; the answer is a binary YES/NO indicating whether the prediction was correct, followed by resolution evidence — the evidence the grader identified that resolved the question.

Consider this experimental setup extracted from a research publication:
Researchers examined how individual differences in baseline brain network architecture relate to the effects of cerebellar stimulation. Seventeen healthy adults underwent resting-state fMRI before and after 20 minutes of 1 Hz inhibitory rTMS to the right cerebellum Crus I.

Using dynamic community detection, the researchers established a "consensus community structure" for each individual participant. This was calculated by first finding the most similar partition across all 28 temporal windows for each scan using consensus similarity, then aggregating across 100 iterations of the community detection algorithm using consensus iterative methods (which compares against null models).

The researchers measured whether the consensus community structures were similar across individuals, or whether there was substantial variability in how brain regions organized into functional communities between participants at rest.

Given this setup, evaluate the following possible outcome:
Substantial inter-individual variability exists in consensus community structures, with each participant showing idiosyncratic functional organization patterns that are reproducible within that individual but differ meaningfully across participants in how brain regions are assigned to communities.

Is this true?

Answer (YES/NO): YES